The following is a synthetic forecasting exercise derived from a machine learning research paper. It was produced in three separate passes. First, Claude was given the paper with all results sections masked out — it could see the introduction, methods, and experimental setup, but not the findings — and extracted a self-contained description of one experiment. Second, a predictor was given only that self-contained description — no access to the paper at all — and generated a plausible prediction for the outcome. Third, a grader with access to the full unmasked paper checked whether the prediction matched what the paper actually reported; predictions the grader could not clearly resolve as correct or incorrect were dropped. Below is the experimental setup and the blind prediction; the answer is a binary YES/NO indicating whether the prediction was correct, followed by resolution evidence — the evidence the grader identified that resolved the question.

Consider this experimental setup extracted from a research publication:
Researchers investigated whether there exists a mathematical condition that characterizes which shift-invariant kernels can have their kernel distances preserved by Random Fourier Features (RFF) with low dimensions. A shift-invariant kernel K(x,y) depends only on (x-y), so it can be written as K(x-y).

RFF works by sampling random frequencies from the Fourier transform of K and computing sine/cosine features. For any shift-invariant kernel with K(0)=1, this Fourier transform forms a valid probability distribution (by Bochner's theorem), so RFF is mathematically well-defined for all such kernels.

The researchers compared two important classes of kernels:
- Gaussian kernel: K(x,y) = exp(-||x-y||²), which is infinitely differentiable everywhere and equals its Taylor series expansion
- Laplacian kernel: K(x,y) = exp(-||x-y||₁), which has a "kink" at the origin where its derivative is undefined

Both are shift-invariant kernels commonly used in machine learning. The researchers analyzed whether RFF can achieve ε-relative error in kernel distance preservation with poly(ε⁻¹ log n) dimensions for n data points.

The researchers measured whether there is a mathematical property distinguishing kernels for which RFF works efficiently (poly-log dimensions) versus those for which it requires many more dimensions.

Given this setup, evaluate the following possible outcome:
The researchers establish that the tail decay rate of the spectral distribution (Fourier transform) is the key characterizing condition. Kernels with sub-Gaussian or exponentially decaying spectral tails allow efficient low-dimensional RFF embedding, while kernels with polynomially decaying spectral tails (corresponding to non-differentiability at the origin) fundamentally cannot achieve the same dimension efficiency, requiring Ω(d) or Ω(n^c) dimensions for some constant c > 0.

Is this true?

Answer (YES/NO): NO